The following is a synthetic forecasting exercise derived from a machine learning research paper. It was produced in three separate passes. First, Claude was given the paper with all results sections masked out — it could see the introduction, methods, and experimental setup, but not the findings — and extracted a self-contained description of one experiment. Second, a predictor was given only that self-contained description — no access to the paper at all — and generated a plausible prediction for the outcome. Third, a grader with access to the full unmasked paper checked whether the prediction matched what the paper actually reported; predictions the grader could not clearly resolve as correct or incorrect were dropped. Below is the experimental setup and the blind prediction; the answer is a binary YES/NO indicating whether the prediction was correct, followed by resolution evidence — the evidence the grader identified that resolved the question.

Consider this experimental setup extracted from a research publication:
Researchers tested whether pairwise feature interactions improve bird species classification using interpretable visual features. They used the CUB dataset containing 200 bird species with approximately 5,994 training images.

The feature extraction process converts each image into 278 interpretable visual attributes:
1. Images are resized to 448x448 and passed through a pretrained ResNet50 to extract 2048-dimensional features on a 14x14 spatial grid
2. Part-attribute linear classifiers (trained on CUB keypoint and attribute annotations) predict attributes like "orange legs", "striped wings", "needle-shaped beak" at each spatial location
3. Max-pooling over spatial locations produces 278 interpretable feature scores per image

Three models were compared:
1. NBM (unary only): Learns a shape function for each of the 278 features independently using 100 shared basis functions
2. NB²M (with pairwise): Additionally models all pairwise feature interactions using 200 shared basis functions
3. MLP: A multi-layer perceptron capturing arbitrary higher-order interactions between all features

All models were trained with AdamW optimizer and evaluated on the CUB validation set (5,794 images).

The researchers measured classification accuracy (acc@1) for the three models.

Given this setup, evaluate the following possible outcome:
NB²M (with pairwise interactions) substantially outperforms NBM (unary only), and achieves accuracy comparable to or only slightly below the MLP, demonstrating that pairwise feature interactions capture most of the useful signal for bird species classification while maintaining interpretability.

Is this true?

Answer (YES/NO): NO